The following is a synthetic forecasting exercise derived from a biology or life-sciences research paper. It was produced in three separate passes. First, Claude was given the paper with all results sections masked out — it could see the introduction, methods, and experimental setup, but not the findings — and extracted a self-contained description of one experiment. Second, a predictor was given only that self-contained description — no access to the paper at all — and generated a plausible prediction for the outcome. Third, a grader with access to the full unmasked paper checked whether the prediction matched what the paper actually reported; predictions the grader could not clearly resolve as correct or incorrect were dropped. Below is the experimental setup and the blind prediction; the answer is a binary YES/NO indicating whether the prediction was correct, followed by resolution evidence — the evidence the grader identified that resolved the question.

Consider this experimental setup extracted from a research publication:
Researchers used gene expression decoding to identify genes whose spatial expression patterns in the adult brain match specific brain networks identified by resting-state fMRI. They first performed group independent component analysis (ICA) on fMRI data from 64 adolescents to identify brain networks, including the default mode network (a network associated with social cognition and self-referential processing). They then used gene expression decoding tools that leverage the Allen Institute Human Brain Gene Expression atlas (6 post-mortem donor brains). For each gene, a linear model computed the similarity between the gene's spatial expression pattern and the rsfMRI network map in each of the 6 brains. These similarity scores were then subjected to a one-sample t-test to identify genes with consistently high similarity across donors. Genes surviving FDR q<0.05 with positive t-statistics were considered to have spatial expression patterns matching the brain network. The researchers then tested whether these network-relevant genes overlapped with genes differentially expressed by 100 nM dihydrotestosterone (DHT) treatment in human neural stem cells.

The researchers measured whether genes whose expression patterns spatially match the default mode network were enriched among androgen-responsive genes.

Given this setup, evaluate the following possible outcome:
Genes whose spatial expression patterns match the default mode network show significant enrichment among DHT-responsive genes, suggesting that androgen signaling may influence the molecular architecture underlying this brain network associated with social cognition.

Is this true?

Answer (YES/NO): YES